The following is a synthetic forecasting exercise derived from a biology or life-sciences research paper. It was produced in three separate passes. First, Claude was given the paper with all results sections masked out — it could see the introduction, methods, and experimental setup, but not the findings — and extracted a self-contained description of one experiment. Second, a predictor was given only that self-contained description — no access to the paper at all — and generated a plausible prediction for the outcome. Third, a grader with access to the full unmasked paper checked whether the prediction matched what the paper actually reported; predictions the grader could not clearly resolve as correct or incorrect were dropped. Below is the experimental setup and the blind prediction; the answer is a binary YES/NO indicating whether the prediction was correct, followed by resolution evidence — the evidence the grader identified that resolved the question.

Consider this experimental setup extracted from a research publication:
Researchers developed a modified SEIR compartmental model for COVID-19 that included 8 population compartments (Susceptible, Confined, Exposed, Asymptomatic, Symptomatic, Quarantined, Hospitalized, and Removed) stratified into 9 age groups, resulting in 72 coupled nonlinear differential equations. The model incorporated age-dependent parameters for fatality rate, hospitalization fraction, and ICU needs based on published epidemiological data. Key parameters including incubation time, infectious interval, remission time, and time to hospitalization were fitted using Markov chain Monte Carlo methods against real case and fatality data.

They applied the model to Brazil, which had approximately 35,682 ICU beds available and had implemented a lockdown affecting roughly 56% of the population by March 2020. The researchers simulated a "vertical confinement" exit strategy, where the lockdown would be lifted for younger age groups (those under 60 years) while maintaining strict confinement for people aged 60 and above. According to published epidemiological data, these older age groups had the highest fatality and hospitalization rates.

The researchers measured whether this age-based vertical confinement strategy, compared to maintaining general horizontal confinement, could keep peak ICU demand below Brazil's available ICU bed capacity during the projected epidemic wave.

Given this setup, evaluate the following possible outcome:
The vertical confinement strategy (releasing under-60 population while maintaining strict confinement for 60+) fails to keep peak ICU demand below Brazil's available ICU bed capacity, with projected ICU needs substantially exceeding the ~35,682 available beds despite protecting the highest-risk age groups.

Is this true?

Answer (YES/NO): YES